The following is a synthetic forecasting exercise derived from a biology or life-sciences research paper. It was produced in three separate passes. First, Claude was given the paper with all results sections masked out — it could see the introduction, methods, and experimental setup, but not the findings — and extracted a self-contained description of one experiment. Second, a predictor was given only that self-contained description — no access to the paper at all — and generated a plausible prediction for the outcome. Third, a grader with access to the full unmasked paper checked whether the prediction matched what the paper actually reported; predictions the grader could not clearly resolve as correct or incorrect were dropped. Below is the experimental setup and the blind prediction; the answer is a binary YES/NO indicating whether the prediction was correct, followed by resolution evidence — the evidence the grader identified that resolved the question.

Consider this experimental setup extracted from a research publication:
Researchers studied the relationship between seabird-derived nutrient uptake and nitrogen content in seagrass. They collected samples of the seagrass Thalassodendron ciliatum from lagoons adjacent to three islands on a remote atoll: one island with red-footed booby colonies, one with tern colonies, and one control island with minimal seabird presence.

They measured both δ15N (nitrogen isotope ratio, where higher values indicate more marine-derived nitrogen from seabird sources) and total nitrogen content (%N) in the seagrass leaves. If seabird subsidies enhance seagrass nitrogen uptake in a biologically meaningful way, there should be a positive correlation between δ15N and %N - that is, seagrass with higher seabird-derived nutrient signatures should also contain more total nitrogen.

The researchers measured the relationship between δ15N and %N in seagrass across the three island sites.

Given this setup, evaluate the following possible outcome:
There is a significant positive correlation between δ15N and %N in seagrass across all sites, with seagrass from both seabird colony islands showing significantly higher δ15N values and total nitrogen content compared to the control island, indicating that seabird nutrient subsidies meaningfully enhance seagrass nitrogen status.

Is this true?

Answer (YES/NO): NO